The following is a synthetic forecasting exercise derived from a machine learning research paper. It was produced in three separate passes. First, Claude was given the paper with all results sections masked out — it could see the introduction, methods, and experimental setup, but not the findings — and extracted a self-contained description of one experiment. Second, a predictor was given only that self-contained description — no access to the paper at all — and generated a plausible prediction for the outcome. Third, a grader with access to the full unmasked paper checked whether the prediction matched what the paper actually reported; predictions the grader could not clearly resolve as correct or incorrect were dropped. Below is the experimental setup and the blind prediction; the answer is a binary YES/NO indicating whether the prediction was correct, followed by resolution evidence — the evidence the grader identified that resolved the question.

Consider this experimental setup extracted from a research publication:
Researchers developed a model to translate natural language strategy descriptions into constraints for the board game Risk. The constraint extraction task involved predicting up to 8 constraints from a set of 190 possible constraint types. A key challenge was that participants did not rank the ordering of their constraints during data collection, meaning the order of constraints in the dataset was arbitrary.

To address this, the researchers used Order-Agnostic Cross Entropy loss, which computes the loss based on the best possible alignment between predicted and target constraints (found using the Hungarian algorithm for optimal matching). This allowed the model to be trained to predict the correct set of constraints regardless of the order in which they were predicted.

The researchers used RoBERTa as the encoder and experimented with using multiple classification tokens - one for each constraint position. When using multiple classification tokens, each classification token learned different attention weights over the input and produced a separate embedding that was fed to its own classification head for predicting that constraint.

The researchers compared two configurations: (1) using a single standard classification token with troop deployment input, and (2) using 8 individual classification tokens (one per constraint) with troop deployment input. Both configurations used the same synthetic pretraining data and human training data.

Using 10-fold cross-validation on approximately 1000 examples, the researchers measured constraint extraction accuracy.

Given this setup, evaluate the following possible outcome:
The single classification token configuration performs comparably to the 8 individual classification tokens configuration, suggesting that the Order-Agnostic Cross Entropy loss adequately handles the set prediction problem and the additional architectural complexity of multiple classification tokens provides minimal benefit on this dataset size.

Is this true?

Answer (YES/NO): NO